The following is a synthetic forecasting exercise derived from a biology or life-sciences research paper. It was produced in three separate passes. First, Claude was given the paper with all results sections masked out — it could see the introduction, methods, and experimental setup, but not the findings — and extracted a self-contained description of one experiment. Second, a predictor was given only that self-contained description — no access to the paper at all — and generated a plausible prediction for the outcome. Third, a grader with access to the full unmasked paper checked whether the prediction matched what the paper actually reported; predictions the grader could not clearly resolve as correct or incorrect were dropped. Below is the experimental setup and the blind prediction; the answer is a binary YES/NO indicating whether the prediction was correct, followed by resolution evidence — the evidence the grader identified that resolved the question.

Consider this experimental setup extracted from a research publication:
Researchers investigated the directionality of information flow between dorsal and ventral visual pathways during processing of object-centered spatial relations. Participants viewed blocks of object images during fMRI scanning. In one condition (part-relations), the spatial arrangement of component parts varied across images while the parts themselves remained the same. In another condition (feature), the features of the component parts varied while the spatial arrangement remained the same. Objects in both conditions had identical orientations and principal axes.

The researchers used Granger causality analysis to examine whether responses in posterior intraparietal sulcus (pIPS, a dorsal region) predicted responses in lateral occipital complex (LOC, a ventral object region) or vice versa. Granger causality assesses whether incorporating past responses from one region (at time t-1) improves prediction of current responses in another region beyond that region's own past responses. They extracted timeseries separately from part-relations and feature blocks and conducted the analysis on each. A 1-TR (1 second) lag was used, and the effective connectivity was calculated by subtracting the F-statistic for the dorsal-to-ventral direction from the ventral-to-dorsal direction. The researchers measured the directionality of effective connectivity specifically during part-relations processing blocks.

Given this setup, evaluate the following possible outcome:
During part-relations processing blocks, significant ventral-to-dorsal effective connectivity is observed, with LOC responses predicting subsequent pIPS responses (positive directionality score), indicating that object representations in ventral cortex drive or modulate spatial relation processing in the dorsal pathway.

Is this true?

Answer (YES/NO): NO